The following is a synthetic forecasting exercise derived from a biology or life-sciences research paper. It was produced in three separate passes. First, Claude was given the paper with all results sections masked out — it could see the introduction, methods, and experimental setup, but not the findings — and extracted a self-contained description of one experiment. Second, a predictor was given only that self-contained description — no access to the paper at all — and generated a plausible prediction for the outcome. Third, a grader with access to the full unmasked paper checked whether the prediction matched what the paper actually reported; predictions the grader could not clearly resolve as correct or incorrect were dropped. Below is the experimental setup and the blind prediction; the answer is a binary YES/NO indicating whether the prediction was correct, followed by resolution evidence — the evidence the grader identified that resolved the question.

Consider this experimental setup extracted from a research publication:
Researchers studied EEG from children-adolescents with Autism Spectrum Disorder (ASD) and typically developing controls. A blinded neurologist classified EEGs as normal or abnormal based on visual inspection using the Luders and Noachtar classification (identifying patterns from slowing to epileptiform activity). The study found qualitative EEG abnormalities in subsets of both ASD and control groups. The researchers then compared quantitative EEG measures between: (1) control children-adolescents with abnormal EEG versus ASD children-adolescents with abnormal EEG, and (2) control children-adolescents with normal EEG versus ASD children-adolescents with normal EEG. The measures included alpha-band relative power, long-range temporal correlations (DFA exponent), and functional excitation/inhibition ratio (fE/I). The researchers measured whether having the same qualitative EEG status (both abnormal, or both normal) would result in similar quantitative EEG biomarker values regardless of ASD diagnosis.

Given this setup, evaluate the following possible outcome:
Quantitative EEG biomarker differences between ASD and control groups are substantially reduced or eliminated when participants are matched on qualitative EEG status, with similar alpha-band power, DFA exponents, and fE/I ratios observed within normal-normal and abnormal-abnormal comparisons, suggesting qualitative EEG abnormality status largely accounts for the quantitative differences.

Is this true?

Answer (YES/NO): YES